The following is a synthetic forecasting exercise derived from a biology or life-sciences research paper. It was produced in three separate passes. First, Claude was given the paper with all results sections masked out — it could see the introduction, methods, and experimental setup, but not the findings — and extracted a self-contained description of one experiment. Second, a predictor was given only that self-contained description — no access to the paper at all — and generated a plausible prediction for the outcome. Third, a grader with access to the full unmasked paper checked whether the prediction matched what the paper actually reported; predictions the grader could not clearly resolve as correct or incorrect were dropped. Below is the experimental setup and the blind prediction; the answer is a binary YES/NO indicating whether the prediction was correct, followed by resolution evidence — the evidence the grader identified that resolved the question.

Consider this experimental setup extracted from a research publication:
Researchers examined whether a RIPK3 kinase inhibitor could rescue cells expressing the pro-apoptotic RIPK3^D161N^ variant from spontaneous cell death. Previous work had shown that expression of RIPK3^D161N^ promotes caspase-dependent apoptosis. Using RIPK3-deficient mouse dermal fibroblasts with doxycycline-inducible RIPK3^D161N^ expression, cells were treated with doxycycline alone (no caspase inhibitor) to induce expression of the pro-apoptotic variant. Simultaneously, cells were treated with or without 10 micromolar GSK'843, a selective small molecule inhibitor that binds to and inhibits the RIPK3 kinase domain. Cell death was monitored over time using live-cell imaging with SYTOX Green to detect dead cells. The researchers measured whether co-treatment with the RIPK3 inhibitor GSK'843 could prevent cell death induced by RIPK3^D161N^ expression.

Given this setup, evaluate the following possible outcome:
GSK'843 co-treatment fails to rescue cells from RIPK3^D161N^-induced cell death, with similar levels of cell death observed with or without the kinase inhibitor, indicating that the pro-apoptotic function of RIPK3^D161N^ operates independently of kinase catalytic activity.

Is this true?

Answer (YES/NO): YES